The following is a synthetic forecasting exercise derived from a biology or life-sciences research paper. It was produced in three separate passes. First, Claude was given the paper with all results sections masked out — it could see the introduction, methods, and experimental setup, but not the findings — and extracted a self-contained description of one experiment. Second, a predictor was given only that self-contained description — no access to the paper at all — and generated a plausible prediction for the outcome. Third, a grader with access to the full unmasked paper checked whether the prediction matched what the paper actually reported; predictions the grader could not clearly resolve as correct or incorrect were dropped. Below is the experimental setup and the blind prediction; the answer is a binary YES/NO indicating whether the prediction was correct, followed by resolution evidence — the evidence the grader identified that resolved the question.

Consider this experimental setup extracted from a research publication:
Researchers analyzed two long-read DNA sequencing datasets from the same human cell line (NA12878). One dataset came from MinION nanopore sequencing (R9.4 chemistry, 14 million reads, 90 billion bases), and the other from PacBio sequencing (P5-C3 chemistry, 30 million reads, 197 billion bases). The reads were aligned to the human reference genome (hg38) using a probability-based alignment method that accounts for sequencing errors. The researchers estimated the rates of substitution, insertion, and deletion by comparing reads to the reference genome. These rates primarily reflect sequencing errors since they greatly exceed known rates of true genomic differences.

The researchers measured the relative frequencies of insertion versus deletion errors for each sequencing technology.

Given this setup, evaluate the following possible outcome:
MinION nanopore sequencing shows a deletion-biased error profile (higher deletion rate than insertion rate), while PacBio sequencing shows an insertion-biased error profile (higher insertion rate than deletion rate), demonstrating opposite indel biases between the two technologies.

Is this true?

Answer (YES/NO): YES